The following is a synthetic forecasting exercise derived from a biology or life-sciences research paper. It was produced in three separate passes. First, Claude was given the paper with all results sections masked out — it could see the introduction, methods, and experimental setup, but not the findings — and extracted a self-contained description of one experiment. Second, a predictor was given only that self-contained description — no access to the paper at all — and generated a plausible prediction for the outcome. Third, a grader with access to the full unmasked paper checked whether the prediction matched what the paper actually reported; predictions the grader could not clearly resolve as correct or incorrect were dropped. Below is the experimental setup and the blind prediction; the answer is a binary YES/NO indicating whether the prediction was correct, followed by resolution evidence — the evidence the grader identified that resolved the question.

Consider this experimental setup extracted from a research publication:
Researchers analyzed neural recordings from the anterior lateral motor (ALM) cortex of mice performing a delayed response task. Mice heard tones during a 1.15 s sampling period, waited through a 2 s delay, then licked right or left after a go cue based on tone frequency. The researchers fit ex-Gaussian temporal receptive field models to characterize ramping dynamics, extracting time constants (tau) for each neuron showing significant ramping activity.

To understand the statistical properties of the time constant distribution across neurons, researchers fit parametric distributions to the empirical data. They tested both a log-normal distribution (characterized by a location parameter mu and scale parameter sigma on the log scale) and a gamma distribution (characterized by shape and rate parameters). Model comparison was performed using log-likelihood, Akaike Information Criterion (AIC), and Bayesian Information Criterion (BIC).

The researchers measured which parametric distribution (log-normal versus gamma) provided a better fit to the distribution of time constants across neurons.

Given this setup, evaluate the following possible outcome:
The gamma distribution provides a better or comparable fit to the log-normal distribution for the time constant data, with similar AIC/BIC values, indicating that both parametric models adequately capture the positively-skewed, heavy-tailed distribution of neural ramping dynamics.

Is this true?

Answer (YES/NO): NO